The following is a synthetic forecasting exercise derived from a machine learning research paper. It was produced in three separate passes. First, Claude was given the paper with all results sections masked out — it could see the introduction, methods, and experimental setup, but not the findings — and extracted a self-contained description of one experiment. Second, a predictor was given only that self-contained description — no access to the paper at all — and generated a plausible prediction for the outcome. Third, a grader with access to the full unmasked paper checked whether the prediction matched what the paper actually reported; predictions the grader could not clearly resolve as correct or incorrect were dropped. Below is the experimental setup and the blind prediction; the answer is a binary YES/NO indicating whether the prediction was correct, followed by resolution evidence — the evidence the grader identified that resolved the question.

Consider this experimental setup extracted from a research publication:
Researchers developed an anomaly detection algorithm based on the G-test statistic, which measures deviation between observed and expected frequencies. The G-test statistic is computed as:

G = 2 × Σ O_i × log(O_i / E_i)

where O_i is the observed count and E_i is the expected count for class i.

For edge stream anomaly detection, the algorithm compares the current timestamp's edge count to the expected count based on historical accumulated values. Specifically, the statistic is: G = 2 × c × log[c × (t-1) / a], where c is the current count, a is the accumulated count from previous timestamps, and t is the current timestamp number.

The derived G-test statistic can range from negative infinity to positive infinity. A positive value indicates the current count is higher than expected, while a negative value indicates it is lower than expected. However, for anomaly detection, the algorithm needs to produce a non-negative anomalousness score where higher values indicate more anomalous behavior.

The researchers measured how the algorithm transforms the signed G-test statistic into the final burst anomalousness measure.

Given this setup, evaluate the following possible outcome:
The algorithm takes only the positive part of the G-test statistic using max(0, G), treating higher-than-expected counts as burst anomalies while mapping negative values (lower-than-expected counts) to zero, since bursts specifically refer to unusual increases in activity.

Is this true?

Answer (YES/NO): NO